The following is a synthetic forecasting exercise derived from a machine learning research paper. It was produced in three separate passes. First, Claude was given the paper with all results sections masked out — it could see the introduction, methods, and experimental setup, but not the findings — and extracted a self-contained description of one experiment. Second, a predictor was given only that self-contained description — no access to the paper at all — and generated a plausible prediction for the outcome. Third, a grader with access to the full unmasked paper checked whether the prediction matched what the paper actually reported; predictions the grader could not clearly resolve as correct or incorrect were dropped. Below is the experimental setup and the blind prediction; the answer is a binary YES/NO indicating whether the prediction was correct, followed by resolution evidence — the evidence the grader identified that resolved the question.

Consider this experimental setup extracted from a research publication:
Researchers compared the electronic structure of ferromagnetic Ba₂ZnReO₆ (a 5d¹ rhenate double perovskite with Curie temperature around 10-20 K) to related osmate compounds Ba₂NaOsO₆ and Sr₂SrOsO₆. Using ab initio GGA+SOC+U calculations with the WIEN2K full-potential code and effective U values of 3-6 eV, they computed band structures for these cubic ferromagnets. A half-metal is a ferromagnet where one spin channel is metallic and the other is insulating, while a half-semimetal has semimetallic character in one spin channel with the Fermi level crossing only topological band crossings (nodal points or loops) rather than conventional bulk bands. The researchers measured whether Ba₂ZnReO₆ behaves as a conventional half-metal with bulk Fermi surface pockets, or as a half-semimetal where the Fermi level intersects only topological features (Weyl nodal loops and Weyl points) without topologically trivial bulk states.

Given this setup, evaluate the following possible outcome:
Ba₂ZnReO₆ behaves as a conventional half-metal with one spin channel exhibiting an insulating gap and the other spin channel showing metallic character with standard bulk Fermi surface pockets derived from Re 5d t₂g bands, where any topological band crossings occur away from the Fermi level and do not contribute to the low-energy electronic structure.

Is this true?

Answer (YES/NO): NO